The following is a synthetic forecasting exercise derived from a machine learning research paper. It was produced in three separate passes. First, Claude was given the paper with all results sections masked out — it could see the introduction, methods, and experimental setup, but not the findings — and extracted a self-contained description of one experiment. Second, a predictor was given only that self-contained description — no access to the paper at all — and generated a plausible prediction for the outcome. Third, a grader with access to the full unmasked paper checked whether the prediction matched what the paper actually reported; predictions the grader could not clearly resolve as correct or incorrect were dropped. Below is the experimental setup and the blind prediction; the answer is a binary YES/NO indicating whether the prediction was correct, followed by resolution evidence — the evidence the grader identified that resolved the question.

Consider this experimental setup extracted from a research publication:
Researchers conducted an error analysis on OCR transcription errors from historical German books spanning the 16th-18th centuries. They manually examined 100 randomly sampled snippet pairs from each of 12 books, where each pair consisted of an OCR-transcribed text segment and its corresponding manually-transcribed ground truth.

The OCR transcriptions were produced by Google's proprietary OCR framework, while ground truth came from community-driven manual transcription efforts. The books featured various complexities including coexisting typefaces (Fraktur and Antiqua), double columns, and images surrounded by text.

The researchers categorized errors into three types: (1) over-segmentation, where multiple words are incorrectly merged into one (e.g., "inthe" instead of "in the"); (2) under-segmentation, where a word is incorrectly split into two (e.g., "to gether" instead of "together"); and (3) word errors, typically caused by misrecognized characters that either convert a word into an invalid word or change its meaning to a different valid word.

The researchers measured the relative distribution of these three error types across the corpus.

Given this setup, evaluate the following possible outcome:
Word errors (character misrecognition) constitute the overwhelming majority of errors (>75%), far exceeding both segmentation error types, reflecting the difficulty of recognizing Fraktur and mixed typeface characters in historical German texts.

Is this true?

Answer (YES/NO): NO